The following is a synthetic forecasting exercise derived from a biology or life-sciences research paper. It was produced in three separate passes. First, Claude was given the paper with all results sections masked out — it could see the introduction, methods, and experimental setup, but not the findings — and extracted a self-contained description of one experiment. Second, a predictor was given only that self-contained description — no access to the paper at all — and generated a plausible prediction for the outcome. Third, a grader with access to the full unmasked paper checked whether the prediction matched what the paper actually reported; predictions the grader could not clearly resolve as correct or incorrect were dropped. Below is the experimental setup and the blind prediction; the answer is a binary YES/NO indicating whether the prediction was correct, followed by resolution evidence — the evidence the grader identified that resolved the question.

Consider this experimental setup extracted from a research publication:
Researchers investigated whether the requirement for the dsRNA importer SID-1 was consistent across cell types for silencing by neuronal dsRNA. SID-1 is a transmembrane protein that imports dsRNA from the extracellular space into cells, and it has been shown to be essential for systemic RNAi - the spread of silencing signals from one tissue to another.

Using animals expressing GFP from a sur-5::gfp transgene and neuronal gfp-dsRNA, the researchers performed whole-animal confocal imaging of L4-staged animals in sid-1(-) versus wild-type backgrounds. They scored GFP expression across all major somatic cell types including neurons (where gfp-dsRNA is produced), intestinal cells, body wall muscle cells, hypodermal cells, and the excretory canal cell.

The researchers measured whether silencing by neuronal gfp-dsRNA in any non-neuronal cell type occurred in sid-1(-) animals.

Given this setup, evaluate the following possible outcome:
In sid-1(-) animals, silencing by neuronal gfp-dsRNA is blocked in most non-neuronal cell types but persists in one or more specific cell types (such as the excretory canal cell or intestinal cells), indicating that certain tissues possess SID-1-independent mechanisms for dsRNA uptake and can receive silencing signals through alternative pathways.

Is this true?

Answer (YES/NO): NO